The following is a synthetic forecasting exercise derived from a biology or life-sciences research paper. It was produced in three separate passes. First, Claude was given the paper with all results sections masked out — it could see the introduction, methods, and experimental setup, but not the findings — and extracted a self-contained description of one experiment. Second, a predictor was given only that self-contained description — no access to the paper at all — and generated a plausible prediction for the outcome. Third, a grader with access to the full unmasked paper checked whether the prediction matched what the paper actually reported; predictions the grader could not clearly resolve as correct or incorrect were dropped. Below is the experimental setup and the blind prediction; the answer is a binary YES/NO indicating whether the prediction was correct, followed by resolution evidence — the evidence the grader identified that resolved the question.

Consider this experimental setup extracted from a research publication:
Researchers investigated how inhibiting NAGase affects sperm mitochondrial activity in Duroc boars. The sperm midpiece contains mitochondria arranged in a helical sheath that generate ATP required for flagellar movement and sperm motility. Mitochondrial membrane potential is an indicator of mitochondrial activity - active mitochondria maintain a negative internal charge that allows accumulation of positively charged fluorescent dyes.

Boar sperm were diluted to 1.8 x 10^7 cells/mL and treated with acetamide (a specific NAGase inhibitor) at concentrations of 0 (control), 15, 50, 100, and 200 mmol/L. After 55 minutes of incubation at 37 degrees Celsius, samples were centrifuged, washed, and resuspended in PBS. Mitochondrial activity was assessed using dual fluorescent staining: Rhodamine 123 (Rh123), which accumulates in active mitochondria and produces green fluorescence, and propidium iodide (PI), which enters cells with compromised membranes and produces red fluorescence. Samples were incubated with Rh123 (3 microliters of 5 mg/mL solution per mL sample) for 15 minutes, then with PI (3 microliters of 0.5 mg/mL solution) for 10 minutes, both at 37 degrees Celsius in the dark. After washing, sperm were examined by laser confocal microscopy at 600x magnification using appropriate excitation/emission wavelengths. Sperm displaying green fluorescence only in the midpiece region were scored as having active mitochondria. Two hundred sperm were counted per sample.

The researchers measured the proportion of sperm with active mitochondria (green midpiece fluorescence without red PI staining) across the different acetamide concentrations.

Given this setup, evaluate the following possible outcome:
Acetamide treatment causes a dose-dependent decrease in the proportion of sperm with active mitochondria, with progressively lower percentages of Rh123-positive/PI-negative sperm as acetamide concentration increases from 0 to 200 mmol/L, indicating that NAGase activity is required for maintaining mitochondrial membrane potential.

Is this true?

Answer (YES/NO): YES